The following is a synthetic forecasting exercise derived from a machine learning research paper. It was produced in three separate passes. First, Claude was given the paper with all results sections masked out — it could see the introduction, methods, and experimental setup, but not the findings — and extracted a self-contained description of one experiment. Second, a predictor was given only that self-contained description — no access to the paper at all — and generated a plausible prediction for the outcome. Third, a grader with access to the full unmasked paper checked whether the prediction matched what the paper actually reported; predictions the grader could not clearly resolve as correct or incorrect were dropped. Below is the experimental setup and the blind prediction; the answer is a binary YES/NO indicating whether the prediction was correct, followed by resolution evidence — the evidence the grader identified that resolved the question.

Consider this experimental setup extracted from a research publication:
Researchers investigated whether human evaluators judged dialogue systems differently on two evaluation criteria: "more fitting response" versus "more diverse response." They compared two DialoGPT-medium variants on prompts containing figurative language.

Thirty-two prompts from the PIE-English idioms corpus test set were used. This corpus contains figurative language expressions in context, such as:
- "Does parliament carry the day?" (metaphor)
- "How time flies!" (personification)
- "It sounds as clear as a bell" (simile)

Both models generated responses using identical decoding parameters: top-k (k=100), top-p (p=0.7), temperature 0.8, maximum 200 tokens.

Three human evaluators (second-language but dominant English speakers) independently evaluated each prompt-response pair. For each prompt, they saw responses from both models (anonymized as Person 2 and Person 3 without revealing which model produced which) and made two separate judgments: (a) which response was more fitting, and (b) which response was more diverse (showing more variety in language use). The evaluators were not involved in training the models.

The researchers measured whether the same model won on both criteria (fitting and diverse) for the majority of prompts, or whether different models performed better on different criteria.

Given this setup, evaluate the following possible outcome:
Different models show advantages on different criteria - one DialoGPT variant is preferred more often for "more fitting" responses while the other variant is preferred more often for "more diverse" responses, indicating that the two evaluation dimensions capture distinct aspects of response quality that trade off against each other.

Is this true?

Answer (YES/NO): YES